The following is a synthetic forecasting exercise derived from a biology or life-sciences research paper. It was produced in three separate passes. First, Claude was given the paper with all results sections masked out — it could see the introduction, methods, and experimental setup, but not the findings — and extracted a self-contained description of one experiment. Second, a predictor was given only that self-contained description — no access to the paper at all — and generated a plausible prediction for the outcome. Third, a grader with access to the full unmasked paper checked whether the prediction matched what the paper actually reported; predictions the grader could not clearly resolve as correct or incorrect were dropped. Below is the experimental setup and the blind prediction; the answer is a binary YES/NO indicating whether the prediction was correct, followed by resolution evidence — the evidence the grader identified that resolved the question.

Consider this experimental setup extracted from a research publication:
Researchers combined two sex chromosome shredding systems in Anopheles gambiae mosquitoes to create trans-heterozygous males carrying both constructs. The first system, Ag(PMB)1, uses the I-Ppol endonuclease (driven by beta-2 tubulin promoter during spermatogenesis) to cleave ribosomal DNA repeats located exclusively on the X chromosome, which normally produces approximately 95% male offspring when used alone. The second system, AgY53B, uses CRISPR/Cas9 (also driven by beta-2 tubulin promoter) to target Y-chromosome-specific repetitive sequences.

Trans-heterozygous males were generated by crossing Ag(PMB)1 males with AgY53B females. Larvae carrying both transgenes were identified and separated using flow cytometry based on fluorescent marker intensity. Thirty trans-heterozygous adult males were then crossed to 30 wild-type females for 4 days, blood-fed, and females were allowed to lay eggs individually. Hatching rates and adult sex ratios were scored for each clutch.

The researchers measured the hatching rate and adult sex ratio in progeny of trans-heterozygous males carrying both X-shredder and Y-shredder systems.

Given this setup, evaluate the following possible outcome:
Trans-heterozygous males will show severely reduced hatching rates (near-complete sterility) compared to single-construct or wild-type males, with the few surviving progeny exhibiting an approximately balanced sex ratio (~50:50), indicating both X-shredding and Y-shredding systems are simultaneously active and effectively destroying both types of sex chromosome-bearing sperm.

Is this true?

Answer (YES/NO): NO